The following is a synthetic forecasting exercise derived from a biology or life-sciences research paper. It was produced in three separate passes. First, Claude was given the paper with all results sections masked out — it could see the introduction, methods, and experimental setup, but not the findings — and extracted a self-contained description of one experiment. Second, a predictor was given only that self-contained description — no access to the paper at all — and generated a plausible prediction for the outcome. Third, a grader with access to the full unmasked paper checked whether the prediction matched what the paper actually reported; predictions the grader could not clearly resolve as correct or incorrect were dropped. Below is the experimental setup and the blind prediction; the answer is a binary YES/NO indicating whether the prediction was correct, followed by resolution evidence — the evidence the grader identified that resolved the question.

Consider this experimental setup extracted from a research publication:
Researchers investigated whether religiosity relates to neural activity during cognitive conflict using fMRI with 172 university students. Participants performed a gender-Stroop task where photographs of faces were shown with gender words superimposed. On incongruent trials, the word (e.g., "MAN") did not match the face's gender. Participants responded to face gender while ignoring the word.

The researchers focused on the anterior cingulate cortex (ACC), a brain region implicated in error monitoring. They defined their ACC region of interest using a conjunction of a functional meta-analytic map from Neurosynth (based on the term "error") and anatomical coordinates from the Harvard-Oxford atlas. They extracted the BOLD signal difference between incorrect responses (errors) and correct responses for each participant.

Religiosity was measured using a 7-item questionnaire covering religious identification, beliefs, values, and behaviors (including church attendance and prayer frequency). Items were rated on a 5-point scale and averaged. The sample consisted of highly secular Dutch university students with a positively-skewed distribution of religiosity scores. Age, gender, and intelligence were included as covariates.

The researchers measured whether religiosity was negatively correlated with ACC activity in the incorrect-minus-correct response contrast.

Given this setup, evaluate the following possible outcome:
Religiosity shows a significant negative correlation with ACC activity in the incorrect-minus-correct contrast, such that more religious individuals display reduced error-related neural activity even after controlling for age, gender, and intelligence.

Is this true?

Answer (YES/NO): NO